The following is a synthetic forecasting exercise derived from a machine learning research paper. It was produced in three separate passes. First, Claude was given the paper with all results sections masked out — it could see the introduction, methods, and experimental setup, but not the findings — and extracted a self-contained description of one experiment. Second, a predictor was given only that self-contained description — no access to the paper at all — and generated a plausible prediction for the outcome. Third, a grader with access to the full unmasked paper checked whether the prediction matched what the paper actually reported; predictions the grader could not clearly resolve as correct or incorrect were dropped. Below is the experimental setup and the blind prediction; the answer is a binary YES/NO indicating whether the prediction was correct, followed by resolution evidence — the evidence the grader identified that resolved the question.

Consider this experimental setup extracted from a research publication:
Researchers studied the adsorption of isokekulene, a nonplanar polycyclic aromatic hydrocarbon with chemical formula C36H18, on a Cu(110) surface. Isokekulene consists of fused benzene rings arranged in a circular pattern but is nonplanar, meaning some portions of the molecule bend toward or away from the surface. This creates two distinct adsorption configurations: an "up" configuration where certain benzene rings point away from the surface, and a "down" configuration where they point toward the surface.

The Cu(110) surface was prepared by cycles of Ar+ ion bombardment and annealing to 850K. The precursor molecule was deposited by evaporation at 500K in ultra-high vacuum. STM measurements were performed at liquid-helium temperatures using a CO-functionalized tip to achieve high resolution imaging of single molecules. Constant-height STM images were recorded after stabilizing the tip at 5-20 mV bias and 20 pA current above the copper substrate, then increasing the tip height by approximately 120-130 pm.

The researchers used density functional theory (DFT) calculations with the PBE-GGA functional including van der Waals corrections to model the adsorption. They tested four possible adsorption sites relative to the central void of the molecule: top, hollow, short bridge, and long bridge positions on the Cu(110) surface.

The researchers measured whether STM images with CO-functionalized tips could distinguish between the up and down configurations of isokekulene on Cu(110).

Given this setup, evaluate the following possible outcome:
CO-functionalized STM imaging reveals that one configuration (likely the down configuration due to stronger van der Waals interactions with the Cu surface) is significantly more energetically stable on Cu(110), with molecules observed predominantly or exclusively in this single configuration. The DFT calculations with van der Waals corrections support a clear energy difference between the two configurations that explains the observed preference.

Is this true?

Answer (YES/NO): NO